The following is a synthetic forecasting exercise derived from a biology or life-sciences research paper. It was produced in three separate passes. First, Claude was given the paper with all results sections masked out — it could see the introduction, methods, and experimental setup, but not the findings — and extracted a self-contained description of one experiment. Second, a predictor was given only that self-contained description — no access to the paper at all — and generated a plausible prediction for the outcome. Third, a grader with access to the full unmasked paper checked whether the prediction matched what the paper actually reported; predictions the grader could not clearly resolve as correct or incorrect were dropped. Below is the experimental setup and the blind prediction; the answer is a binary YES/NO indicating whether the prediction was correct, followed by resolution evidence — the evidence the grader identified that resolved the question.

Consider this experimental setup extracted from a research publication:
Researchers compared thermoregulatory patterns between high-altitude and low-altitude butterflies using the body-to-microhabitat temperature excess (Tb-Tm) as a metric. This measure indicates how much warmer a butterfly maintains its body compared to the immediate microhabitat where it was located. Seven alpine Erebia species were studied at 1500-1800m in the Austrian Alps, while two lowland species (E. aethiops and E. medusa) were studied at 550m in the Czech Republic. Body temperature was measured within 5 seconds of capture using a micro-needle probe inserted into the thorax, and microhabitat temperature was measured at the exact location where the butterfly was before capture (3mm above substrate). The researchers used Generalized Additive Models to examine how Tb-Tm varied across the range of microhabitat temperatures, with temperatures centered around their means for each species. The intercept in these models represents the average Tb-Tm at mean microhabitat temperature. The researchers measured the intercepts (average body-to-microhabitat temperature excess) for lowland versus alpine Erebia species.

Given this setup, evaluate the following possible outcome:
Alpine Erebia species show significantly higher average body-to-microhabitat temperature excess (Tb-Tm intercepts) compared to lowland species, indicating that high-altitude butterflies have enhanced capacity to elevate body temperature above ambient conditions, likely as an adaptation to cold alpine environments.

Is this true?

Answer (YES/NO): NO